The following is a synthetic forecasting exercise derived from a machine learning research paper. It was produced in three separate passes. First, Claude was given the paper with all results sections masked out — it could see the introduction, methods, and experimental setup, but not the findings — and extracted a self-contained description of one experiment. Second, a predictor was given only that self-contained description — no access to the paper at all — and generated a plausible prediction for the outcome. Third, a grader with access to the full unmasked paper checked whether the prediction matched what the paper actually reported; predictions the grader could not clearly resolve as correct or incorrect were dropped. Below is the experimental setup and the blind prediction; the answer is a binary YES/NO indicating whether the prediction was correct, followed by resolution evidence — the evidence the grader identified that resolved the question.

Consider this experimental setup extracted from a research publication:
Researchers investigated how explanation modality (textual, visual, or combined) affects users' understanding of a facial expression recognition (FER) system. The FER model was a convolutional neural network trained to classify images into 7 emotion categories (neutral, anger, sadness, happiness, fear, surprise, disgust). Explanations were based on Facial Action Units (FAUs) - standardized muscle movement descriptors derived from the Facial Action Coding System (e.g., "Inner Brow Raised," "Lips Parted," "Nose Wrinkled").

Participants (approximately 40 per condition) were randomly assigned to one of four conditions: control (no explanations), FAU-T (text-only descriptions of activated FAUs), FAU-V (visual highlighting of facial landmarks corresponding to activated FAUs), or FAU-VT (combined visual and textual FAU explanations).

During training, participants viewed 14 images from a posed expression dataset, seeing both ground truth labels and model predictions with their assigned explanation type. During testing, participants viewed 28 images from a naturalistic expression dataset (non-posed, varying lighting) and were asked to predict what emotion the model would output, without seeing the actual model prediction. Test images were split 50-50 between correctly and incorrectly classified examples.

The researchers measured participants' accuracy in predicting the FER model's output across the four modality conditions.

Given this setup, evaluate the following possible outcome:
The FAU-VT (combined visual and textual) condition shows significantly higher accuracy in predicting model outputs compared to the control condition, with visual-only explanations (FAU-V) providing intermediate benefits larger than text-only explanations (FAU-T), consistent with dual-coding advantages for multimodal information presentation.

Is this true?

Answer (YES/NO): NO